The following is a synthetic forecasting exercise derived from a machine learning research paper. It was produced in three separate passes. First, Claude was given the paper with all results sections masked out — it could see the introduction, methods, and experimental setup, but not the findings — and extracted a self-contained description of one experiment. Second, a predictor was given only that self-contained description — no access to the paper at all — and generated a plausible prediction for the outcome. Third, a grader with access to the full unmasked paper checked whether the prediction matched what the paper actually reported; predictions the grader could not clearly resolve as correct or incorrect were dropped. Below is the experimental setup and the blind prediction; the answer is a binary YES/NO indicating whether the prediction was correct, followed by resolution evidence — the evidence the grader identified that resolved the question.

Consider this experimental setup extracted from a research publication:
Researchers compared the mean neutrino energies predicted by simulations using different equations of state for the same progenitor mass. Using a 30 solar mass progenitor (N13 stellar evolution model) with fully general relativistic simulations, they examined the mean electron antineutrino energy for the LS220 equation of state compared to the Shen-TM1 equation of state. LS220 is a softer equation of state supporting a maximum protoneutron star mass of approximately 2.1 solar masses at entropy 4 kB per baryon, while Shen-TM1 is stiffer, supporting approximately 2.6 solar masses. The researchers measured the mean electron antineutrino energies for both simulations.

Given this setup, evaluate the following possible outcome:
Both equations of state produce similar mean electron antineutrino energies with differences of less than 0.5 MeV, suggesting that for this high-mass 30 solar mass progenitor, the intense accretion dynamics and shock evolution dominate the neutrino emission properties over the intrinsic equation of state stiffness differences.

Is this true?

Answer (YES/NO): NO